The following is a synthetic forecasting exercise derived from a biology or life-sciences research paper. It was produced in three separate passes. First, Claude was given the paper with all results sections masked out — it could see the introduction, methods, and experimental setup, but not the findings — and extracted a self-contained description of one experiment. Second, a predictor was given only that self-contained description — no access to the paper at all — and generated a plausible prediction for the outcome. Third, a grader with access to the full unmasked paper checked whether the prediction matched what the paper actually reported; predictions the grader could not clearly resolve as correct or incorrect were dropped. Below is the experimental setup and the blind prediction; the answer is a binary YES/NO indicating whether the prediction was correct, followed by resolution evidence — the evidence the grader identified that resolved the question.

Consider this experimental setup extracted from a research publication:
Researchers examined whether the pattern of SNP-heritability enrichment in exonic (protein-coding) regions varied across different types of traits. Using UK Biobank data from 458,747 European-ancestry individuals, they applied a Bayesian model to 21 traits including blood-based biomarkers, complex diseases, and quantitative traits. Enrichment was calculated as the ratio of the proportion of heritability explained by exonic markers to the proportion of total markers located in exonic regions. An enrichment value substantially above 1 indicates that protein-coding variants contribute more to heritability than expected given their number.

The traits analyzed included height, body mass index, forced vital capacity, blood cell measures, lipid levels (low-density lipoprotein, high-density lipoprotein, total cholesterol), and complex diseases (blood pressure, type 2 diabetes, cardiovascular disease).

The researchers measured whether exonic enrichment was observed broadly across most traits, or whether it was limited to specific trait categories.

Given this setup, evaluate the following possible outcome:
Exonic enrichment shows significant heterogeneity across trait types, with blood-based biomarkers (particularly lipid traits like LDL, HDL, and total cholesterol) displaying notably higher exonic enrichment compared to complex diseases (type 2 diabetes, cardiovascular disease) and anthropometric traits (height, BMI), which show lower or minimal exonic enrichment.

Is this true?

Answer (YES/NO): NO